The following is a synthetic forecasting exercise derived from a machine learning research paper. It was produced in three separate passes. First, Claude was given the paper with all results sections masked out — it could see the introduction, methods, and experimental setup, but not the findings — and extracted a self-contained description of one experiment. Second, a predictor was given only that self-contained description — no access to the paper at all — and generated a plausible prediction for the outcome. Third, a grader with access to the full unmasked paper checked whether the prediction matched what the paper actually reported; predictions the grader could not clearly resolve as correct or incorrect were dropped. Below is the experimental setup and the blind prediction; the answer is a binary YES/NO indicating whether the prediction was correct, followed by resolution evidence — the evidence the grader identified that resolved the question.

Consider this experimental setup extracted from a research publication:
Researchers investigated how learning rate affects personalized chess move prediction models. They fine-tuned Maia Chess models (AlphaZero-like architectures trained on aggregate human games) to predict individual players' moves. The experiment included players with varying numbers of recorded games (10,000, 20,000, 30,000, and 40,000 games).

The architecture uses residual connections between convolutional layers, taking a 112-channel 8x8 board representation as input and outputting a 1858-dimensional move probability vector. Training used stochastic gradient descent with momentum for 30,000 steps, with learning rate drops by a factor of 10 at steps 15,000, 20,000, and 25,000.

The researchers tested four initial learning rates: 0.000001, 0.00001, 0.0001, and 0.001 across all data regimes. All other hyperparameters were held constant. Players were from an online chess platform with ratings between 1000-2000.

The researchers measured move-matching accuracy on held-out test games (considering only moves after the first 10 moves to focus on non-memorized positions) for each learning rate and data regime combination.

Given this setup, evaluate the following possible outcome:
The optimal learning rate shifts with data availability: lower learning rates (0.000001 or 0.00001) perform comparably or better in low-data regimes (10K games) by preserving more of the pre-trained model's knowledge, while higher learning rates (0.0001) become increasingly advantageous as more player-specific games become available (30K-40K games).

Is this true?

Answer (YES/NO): NO